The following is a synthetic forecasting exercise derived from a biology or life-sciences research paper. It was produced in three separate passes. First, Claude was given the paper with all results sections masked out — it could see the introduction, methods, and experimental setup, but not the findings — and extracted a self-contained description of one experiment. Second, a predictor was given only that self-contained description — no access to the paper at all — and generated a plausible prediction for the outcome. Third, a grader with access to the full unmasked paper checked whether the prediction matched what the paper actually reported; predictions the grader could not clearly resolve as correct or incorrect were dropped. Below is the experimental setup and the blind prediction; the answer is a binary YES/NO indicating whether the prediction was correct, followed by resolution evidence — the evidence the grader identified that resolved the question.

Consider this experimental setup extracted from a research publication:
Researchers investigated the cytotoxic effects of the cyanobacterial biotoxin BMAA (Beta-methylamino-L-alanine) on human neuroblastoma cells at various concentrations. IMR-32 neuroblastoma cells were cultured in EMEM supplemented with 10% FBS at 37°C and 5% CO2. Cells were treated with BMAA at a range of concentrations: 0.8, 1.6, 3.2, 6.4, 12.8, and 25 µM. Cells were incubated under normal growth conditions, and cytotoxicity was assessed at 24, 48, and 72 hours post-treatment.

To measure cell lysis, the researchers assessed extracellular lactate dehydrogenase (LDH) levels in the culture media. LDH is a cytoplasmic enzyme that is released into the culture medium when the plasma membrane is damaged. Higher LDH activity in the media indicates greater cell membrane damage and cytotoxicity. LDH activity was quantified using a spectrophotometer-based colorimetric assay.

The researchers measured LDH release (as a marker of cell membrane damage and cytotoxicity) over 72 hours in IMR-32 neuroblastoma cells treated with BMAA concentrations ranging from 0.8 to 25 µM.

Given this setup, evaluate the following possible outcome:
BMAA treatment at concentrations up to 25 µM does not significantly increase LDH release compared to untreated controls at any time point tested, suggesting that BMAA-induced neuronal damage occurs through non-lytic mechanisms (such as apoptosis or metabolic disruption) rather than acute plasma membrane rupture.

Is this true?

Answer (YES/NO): NO